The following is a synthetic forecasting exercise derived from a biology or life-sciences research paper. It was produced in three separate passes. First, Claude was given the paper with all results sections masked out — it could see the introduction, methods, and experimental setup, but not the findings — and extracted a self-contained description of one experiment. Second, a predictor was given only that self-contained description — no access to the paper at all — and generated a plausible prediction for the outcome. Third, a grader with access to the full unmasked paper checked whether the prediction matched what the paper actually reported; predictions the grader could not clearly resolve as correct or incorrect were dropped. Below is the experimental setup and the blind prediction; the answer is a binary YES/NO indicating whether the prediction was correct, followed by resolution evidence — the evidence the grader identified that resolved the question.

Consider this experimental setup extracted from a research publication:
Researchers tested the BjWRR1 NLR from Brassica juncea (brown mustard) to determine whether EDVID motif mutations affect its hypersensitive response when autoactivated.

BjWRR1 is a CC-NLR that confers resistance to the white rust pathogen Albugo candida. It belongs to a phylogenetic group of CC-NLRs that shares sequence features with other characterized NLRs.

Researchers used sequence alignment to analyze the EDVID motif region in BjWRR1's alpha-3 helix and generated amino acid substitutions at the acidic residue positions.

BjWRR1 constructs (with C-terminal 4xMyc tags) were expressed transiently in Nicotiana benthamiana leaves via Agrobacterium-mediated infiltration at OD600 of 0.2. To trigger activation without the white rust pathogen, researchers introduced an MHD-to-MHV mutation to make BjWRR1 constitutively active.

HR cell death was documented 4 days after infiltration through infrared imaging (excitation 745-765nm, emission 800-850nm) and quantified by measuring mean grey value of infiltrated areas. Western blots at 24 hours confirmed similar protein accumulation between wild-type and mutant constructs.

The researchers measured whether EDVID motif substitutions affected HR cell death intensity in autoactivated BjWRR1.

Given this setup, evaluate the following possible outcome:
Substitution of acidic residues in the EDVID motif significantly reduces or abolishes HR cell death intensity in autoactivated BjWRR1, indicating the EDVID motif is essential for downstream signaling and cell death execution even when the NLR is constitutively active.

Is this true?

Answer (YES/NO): YES